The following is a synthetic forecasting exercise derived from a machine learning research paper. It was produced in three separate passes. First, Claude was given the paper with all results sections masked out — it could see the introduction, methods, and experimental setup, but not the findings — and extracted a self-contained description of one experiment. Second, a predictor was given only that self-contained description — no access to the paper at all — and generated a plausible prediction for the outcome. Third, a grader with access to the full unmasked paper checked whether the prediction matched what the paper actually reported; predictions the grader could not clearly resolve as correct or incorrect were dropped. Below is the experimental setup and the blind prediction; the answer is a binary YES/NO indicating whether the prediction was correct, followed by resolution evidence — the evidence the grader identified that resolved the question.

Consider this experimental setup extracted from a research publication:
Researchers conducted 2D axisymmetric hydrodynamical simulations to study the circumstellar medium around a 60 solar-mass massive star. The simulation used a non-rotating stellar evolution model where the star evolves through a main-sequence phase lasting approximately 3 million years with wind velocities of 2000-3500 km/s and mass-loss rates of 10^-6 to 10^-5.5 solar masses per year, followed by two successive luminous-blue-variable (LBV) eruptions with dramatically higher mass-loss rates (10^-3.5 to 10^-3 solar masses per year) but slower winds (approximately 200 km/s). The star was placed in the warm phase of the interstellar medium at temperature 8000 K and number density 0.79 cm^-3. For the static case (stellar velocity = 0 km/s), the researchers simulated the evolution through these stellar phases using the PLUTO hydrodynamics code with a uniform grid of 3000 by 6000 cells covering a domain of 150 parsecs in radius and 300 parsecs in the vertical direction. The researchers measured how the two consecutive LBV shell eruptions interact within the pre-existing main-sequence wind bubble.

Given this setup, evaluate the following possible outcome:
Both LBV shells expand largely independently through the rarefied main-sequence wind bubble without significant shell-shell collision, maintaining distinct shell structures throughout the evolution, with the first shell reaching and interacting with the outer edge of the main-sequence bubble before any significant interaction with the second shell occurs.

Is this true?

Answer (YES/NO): NO